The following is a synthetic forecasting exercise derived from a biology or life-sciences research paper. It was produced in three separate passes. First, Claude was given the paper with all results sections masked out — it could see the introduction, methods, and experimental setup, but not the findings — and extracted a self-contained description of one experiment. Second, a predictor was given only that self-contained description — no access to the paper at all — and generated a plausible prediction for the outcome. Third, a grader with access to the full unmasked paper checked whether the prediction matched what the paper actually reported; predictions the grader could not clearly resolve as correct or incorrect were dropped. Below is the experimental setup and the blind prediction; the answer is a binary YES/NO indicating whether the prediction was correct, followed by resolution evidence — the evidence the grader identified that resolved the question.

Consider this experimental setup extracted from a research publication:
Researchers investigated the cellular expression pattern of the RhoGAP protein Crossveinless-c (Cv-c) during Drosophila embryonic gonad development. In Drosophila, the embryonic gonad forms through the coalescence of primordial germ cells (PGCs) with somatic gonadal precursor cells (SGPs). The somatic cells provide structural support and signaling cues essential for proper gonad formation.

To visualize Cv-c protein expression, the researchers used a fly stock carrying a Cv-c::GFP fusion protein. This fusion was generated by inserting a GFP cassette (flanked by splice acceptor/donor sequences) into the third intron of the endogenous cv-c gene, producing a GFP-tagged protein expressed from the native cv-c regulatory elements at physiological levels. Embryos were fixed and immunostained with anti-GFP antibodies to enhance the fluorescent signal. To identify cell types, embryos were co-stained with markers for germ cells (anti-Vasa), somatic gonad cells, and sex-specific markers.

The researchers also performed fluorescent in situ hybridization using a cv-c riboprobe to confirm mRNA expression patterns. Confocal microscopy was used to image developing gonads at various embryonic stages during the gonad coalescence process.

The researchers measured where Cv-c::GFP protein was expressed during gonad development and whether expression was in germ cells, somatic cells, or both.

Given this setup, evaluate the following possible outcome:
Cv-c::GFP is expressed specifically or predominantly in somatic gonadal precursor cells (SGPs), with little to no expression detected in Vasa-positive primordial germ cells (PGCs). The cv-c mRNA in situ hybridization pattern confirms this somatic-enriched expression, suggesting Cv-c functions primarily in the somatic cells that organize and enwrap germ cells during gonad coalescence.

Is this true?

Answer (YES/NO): YES